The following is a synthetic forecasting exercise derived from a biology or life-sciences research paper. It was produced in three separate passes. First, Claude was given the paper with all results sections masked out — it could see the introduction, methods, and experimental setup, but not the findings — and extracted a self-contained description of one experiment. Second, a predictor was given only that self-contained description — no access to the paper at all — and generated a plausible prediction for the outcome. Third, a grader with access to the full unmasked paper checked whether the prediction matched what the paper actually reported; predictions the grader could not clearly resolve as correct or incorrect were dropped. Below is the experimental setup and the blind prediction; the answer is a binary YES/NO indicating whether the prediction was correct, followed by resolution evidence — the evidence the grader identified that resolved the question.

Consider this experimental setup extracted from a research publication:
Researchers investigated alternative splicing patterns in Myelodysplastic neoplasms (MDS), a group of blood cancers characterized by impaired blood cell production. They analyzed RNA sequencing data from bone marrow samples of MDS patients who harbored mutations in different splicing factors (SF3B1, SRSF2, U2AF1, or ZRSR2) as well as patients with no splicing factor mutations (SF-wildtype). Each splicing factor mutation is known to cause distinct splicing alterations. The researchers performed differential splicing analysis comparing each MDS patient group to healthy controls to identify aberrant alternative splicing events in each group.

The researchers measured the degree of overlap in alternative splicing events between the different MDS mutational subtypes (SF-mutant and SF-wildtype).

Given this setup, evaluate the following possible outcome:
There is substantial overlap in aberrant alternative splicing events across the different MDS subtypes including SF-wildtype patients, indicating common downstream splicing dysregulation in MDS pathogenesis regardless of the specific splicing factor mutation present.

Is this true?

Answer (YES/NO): YES